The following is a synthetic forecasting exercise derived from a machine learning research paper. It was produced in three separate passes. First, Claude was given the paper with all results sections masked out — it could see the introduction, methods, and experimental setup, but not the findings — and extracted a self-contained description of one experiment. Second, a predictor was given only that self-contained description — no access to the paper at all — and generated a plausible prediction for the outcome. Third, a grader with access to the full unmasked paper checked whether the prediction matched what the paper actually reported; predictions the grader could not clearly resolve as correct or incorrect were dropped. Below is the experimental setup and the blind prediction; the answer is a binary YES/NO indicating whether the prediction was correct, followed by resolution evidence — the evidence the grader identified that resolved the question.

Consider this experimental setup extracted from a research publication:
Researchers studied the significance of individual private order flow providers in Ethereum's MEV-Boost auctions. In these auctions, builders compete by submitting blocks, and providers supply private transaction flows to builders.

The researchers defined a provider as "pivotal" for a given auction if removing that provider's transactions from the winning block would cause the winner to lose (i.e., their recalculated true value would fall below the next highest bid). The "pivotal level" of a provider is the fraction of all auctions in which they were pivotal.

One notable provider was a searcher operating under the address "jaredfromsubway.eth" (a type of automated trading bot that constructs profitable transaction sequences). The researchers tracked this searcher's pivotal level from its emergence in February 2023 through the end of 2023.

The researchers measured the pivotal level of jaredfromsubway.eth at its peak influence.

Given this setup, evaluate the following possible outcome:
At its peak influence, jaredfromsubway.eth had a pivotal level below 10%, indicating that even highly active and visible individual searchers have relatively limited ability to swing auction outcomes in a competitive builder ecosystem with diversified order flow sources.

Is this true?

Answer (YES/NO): NO